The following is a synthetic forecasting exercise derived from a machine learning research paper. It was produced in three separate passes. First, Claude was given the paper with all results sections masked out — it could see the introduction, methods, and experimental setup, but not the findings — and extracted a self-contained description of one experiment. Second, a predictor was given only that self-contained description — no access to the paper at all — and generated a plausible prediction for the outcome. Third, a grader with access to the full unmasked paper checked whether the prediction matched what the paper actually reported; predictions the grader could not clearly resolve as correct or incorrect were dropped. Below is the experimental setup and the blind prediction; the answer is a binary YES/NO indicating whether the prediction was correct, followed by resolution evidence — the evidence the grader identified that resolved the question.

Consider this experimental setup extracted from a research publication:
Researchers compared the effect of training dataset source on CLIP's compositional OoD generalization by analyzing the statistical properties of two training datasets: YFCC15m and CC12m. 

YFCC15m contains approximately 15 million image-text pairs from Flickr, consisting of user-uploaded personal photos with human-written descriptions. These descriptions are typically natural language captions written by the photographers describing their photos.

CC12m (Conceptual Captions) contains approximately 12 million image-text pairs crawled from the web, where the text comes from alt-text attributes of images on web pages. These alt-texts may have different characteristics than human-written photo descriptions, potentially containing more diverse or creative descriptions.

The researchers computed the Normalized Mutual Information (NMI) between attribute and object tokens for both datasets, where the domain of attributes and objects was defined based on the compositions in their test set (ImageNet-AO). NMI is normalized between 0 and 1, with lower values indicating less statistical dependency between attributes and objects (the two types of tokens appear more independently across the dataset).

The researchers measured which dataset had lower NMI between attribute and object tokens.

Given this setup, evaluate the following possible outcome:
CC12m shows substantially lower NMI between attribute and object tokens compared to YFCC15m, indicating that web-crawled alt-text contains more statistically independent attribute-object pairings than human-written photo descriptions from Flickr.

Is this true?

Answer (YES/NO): YES